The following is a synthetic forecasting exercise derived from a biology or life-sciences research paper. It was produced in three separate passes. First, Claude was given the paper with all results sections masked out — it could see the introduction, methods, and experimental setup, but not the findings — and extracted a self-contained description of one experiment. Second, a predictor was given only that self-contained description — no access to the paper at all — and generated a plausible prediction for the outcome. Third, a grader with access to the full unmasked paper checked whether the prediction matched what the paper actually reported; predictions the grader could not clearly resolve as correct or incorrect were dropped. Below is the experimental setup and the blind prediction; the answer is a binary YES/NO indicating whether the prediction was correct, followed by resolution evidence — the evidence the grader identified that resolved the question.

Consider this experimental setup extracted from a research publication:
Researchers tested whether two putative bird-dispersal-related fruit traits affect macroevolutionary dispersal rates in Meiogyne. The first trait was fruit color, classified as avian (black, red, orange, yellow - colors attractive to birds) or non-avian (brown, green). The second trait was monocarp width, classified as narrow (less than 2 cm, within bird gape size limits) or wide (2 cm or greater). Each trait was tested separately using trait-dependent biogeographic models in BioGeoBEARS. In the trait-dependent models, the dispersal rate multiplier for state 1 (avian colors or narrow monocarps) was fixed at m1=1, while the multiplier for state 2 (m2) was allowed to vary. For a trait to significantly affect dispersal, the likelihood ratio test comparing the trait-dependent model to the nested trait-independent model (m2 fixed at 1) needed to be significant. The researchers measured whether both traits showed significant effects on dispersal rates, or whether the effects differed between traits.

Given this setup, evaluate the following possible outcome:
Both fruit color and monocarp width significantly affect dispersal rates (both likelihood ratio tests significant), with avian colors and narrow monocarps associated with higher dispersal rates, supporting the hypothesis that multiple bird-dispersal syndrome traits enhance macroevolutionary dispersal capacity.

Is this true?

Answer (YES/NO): YES